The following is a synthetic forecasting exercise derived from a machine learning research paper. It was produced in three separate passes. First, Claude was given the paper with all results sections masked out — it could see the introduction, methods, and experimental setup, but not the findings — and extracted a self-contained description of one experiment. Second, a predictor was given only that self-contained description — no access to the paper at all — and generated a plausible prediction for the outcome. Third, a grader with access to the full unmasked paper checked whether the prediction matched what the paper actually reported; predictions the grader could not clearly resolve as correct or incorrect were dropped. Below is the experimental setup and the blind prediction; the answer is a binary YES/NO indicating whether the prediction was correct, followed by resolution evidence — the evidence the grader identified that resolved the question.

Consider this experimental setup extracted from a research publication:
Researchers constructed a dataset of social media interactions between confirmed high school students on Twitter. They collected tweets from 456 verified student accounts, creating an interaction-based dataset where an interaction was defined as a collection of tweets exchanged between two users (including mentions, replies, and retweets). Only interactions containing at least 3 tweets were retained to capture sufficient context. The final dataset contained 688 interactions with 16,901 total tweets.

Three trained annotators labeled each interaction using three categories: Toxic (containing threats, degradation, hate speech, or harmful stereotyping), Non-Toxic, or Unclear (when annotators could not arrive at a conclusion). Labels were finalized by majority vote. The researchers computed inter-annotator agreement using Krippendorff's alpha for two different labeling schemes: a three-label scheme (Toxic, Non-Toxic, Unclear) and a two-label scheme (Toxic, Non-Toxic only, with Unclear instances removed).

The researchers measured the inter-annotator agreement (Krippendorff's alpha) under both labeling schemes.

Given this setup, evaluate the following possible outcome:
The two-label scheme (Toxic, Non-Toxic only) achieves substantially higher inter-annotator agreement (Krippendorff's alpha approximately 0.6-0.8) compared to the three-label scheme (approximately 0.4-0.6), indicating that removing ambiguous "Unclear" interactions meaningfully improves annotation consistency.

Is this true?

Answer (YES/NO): NO